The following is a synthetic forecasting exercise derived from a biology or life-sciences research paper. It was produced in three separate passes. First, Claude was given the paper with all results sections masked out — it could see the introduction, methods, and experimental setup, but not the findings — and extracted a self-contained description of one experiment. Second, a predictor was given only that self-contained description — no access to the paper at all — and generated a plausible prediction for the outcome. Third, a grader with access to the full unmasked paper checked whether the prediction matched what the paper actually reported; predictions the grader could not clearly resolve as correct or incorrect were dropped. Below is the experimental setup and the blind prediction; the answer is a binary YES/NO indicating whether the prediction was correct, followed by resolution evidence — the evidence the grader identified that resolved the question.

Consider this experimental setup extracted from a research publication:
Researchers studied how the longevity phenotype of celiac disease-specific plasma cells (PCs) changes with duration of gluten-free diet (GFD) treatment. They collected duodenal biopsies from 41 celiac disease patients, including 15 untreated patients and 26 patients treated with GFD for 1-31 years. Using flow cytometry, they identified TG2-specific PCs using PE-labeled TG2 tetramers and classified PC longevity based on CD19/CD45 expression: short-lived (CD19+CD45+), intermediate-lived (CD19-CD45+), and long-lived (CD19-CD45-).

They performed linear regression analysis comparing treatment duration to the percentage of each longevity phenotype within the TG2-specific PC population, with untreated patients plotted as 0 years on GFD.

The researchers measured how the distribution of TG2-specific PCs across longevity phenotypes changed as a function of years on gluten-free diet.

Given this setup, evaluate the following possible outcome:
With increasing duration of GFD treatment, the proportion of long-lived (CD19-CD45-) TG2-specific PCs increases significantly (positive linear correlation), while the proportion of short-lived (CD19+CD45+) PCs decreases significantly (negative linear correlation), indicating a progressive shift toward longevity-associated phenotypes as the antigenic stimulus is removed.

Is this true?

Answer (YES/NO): YES